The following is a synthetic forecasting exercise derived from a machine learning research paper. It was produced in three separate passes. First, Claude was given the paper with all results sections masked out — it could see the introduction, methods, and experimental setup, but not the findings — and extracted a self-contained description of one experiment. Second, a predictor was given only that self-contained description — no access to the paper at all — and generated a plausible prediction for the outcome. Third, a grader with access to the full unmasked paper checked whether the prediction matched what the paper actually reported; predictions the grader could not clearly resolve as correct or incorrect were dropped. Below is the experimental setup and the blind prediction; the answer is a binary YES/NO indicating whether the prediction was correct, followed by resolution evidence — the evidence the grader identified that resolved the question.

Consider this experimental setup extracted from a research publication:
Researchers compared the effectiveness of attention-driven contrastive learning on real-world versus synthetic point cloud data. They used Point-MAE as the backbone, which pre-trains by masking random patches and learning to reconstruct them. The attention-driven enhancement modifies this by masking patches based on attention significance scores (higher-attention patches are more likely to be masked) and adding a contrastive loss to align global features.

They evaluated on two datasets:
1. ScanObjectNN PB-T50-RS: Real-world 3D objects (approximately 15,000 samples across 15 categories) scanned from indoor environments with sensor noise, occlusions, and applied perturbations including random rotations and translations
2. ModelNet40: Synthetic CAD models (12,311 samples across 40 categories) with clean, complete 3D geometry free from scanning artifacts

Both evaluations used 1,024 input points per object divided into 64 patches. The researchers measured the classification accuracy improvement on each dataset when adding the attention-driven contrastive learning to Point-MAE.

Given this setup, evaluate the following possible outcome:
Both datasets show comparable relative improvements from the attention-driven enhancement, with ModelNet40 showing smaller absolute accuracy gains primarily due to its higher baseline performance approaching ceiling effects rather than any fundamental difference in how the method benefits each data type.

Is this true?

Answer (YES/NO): NO